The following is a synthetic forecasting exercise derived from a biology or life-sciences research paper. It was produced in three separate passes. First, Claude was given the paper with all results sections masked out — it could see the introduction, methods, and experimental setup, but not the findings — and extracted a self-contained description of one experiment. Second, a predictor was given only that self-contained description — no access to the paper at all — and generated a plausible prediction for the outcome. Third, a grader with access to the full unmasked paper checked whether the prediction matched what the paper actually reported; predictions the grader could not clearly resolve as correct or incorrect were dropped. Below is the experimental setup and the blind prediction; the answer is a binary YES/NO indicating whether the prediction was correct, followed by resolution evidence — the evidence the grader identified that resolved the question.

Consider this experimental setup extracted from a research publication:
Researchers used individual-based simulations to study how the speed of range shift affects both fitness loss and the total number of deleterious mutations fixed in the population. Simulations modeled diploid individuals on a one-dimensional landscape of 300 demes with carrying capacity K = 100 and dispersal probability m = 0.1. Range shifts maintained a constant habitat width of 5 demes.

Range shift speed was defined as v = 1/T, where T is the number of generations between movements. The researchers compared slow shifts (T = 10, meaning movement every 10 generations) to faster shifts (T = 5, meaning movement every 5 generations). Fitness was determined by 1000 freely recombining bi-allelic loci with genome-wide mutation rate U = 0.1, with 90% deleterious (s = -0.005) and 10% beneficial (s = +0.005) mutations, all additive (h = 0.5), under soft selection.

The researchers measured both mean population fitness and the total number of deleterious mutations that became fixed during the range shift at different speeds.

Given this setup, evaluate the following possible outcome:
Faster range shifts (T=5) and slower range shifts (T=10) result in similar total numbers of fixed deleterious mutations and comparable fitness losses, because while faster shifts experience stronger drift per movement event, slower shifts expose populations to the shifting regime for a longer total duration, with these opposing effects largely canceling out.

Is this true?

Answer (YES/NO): NO